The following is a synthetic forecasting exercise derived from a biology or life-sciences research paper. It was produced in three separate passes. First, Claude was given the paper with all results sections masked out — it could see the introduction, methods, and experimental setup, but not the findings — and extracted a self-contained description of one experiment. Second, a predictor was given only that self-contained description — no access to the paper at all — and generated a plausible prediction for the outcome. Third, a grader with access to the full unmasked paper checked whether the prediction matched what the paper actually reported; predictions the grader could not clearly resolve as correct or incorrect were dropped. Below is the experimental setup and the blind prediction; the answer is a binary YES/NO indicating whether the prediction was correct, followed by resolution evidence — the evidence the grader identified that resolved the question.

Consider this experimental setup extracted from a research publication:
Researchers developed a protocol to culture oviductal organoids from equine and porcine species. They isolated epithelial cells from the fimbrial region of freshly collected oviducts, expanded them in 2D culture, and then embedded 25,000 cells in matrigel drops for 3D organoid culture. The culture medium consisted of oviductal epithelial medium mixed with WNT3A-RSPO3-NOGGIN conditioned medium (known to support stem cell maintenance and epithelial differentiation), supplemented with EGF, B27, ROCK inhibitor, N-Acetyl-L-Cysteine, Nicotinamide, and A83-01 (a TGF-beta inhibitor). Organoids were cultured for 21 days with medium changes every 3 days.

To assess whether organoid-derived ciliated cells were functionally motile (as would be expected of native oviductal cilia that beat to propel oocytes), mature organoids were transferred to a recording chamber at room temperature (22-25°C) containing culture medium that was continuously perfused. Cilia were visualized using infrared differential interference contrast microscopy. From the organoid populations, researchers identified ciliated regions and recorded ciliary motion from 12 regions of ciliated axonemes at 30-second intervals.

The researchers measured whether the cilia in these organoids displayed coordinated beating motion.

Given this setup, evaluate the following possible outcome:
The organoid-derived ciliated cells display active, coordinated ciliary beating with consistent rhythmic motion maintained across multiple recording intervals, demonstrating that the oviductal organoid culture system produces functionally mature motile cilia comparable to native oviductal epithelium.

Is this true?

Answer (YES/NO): YES